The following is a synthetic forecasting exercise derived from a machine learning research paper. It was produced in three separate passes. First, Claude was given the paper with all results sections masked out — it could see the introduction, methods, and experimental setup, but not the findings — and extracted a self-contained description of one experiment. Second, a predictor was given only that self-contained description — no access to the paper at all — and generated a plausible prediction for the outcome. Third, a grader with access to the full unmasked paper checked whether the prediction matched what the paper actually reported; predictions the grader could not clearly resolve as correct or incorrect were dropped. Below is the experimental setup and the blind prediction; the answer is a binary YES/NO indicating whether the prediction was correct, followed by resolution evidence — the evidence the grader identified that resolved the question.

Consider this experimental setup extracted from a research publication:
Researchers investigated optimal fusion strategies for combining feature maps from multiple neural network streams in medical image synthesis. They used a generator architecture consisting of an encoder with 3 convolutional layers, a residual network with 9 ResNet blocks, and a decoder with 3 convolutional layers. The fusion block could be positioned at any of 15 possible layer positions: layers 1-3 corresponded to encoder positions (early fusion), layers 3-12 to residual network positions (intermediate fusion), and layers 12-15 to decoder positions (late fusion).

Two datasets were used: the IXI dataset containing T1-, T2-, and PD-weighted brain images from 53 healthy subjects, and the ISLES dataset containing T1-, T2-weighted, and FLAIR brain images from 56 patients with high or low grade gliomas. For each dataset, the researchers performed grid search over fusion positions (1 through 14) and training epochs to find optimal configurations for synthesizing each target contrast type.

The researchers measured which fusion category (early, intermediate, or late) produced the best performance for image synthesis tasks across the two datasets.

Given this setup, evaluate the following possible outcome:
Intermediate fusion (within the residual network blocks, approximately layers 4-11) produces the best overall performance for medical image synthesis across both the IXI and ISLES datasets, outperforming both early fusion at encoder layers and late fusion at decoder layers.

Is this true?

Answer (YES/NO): NO